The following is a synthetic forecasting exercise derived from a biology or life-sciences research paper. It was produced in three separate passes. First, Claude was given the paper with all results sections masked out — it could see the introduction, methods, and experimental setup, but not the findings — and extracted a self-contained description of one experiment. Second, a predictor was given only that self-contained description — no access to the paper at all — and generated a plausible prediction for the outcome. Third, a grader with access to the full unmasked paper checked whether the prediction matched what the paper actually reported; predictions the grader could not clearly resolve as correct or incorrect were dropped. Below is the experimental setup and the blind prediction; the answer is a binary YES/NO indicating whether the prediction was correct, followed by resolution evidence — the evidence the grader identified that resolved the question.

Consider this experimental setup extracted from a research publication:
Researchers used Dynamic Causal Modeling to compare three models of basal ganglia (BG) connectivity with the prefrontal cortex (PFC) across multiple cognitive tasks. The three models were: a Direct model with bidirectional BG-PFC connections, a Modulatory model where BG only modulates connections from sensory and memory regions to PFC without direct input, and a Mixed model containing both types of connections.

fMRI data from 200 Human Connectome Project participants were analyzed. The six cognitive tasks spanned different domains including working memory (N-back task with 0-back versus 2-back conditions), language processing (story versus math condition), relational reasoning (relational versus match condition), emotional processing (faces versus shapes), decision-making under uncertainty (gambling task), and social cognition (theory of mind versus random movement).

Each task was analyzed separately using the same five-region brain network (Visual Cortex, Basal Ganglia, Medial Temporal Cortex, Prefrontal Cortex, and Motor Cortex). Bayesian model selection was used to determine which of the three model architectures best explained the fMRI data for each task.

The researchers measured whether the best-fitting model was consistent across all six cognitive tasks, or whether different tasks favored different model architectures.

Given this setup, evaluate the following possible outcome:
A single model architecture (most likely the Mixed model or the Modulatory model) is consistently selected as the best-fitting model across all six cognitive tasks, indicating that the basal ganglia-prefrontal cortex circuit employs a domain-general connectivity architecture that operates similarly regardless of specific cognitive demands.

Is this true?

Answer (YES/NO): YES